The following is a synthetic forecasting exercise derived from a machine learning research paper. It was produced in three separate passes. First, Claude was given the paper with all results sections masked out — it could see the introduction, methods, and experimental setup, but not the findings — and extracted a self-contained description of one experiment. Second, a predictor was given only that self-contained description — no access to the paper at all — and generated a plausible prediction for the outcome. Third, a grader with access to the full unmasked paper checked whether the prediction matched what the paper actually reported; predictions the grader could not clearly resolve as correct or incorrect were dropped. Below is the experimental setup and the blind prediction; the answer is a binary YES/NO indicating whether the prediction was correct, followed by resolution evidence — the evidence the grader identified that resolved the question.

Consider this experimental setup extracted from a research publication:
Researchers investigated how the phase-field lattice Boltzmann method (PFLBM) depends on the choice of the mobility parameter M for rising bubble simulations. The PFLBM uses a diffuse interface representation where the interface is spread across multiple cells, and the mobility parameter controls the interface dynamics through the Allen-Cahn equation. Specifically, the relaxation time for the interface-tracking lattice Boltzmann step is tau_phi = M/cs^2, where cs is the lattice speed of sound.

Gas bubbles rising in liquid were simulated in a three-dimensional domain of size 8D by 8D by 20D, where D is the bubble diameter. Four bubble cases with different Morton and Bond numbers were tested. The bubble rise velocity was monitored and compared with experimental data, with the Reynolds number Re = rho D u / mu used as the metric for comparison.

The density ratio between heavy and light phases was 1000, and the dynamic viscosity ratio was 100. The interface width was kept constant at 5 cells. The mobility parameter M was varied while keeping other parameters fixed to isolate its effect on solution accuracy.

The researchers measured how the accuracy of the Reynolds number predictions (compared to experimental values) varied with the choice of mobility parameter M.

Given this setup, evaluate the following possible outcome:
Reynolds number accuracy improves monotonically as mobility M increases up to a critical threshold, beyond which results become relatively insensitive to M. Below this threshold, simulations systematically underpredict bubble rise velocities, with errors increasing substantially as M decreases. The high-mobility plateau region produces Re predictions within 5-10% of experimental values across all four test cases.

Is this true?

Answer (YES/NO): NO